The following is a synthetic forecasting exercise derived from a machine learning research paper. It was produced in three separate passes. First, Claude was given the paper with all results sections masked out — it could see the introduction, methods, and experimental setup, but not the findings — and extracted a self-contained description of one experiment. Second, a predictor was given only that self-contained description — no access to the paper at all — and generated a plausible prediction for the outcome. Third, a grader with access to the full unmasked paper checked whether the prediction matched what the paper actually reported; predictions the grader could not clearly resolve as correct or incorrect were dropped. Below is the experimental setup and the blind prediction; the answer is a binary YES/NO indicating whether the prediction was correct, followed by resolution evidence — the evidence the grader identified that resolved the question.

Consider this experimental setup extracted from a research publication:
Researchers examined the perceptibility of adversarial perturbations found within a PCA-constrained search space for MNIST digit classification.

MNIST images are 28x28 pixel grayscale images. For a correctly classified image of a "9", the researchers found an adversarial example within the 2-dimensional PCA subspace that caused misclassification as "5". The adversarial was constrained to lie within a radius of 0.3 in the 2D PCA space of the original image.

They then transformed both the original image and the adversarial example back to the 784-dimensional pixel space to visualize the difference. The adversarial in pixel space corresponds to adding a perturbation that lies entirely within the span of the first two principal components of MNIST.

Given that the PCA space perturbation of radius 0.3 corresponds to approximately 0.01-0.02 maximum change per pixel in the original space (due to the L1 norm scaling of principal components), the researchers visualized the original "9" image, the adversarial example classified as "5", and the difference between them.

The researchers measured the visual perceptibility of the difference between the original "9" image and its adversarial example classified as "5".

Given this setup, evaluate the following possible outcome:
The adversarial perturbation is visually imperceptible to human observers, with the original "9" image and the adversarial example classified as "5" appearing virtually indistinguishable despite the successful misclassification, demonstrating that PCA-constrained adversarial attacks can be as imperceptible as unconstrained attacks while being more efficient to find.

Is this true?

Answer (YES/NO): YES